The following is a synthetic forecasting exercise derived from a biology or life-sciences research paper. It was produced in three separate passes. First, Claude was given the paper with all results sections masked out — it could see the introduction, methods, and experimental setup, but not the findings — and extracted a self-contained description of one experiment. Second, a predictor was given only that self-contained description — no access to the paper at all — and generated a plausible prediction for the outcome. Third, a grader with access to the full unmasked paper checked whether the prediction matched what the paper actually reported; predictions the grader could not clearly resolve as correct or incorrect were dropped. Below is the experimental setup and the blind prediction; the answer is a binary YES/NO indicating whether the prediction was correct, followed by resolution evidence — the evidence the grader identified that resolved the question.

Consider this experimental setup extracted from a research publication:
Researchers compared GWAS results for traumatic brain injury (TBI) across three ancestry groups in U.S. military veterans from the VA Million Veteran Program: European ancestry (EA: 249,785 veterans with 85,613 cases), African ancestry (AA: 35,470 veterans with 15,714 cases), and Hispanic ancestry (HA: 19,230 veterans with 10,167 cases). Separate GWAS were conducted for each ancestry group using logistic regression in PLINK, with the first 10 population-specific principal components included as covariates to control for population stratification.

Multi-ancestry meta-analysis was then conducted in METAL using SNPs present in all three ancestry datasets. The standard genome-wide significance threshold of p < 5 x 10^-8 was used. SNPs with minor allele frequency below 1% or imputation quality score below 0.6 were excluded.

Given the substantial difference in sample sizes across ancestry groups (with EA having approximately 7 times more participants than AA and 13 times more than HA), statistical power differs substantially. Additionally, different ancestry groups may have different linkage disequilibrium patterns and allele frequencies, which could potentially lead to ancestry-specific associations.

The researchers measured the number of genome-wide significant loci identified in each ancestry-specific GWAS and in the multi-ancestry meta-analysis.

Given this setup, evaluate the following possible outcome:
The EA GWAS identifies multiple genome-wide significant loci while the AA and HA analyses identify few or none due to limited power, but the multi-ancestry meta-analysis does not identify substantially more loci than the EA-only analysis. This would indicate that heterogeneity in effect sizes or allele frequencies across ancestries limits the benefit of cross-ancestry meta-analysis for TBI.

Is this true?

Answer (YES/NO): YES